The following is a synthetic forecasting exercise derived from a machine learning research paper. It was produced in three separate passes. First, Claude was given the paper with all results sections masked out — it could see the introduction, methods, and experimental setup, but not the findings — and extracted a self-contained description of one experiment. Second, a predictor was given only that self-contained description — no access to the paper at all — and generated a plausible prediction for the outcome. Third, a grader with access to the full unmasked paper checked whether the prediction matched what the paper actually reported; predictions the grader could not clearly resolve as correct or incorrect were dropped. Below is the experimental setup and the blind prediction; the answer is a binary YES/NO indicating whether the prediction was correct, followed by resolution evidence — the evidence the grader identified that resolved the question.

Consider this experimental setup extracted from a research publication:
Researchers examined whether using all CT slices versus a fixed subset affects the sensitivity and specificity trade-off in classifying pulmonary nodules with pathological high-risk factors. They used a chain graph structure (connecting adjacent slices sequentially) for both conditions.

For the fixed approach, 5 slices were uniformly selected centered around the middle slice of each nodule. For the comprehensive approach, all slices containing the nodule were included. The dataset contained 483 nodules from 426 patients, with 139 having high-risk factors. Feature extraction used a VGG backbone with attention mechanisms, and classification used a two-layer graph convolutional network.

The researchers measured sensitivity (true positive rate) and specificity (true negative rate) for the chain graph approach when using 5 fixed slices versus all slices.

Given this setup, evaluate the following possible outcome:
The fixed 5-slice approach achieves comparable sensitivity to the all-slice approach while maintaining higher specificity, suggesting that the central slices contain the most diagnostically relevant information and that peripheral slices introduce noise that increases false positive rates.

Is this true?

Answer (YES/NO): NO